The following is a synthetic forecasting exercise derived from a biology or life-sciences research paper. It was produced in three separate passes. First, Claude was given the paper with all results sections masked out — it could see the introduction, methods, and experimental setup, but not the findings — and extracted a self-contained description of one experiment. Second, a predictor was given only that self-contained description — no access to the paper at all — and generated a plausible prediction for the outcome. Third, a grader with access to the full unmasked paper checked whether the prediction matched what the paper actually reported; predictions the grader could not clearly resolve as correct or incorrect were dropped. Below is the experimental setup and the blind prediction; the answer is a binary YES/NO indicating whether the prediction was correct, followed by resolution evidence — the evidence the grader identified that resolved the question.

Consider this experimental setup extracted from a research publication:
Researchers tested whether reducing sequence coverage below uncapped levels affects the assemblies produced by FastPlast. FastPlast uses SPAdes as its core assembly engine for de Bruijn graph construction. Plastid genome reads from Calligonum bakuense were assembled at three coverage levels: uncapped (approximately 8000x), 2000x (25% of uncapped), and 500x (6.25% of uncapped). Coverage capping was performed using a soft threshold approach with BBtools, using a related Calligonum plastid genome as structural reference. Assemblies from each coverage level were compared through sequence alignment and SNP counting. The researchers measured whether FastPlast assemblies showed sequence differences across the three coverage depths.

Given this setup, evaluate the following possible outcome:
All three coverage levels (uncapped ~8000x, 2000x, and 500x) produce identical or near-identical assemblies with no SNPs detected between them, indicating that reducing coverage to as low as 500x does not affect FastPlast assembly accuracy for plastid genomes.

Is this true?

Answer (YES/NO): NO